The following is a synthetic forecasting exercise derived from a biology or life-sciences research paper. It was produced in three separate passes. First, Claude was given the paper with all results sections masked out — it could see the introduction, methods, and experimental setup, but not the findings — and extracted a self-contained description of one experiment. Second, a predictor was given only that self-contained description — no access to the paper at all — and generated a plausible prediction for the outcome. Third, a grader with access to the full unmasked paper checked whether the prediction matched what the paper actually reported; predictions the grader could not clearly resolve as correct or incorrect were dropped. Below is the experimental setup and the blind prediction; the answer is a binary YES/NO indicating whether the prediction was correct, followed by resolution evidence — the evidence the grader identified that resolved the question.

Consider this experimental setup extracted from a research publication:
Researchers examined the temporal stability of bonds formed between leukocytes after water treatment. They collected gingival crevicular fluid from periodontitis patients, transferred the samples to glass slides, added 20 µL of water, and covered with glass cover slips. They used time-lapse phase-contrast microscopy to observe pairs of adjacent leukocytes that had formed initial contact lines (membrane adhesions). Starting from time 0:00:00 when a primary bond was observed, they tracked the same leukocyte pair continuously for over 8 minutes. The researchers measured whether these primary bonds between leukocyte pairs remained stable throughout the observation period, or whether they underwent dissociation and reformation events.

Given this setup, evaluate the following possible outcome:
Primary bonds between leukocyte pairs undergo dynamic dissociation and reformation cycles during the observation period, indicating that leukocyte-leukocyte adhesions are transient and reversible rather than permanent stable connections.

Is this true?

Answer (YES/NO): YES